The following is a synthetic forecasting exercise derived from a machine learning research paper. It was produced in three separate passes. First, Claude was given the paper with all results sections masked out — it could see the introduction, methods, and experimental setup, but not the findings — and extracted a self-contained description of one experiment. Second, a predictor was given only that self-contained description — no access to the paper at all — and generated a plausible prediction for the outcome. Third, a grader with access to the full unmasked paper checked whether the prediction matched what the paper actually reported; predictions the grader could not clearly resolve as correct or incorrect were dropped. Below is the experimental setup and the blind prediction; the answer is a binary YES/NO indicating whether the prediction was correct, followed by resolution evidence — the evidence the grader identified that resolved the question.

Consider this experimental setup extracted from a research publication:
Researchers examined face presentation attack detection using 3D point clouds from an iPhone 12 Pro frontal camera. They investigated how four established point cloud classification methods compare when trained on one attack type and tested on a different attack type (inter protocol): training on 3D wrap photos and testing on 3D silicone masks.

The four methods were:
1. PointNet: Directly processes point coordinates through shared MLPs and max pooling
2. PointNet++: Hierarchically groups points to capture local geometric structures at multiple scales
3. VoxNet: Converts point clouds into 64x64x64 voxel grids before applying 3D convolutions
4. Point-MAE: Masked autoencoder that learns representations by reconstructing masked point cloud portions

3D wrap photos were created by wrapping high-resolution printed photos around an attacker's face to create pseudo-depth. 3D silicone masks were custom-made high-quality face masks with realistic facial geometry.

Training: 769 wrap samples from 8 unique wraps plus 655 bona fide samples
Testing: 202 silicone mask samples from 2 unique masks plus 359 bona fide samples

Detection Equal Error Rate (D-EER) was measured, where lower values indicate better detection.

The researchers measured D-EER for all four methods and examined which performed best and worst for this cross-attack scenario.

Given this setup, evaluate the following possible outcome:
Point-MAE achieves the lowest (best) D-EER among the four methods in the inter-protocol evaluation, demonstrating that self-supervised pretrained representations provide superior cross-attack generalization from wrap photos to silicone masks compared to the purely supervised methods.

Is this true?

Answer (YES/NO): NO